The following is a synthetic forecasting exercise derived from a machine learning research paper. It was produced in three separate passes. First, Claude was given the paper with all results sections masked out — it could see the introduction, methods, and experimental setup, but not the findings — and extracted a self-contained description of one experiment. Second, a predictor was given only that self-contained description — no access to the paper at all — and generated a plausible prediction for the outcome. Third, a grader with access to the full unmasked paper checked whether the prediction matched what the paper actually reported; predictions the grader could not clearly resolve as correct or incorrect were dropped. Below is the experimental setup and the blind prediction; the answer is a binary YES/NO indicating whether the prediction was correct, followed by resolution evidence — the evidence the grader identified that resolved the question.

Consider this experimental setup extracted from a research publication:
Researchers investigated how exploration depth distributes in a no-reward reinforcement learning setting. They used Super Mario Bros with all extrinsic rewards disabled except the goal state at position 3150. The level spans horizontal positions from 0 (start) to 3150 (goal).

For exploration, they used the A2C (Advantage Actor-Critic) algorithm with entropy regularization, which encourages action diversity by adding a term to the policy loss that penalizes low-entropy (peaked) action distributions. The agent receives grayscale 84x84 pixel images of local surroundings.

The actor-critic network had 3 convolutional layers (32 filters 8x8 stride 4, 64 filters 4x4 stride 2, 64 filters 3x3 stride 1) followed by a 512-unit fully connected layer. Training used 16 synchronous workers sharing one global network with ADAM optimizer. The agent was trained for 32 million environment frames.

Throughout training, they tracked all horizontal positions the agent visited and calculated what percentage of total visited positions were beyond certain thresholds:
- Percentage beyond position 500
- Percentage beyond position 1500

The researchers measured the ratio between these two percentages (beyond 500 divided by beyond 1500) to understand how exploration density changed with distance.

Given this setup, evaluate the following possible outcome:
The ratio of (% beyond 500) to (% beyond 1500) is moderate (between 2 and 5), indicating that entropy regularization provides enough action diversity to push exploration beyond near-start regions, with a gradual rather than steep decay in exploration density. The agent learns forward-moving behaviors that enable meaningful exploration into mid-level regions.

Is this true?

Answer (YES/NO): NO